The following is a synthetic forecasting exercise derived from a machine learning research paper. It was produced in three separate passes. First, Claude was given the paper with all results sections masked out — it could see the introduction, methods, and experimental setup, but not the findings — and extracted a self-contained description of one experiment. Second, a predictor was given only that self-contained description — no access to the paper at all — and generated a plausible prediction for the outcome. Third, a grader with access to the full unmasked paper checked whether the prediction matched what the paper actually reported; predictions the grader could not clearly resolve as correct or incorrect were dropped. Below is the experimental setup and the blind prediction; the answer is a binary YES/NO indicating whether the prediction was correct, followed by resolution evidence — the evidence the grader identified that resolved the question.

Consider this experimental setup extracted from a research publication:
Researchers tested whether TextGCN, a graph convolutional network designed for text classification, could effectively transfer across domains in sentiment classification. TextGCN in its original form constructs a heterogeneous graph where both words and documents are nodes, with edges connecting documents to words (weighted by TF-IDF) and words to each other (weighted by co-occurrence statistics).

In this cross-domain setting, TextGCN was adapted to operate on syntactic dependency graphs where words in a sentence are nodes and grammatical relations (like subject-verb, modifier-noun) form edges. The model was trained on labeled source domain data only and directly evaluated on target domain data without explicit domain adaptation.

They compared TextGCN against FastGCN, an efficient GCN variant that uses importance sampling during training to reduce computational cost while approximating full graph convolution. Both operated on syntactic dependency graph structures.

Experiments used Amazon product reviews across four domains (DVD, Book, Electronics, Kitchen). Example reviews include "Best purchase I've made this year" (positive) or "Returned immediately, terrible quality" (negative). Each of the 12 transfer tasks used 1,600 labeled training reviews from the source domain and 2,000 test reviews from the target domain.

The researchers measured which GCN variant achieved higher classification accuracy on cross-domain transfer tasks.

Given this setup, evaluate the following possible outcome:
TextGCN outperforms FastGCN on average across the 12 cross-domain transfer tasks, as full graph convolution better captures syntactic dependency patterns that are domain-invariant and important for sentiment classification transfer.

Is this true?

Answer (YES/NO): NO